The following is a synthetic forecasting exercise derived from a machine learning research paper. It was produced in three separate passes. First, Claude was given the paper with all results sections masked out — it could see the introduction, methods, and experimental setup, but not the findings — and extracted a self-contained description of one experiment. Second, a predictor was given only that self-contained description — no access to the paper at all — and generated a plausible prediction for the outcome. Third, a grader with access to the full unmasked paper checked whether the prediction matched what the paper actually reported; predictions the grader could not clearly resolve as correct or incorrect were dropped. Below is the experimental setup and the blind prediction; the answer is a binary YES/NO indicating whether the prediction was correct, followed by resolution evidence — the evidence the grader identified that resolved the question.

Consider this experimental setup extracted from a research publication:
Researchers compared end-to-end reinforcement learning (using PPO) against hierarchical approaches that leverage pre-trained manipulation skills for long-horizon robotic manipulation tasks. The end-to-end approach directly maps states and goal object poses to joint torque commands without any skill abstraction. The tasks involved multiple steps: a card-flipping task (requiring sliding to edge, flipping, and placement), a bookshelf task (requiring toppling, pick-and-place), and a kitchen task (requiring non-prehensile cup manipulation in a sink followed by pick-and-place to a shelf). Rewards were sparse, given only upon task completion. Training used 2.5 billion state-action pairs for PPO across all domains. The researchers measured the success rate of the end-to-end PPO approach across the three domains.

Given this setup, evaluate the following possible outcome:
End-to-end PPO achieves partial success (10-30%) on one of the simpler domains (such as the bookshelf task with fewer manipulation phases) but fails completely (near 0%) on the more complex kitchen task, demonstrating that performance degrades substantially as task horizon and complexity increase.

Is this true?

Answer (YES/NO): NO